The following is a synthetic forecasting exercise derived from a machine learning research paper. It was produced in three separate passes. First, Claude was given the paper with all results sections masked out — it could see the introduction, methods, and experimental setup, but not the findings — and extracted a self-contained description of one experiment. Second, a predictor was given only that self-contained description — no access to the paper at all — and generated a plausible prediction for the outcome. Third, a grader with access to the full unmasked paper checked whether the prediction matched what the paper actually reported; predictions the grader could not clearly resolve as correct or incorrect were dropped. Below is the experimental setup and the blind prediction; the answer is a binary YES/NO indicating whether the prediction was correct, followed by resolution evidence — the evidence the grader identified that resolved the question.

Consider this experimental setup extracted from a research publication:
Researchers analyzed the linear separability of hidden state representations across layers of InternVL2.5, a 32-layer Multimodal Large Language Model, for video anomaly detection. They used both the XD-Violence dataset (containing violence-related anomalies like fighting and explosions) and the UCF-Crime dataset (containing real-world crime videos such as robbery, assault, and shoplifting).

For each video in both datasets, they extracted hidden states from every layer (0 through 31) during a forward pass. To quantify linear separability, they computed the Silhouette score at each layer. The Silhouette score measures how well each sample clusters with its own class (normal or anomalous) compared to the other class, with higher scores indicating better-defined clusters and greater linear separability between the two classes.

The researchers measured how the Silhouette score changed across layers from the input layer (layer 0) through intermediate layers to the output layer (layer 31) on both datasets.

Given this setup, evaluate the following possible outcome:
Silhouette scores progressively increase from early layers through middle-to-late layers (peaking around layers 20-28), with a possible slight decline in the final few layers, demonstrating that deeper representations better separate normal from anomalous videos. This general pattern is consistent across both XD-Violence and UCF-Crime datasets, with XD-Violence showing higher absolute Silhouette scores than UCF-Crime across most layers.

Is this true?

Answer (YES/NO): NO